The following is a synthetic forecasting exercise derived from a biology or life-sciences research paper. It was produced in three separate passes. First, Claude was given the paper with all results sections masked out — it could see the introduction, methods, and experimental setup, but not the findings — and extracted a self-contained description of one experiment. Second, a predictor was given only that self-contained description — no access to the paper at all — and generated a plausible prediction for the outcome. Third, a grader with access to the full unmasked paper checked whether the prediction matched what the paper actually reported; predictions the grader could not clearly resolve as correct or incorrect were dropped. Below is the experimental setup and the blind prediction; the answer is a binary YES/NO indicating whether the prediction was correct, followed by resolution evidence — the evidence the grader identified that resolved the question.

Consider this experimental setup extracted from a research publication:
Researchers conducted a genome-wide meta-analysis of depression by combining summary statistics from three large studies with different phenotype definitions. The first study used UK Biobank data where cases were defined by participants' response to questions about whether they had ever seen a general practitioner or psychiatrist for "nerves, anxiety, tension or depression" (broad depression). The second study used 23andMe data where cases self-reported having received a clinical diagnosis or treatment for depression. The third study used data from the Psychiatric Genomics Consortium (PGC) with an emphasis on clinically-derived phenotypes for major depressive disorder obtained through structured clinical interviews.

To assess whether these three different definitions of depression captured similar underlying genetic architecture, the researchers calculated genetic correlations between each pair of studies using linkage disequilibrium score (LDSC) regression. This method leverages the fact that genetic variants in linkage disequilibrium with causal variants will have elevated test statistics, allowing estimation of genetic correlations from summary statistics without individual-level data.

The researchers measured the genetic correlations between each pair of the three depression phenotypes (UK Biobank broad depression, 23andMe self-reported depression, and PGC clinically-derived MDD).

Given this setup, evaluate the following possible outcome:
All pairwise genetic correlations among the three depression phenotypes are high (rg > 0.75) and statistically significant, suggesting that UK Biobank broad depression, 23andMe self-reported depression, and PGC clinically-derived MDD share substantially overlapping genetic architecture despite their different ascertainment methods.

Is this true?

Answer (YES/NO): YES